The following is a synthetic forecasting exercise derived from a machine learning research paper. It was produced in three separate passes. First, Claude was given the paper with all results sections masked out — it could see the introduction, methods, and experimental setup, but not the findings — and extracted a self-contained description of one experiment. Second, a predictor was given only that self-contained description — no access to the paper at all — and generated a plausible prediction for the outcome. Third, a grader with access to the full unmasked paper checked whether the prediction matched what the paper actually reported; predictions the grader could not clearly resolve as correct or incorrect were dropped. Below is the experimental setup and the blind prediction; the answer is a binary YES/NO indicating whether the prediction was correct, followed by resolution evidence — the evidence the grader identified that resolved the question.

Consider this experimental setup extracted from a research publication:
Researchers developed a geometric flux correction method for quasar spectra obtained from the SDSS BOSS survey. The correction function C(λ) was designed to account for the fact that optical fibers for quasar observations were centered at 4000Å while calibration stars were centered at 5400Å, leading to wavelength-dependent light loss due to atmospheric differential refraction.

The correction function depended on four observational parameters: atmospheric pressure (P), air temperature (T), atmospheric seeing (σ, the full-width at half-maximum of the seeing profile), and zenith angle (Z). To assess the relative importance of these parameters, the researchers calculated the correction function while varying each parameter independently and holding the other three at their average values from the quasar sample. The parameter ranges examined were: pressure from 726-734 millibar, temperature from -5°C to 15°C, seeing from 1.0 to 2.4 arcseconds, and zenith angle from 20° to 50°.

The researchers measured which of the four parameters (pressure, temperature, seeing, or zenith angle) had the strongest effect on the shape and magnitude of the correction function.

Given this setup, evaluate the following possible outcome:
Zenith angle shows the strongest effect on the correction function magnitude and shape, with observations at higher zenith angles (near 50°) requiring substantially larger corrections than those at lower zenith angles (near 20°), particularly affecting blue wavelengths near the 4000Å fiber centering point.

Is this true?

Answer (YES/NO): YES